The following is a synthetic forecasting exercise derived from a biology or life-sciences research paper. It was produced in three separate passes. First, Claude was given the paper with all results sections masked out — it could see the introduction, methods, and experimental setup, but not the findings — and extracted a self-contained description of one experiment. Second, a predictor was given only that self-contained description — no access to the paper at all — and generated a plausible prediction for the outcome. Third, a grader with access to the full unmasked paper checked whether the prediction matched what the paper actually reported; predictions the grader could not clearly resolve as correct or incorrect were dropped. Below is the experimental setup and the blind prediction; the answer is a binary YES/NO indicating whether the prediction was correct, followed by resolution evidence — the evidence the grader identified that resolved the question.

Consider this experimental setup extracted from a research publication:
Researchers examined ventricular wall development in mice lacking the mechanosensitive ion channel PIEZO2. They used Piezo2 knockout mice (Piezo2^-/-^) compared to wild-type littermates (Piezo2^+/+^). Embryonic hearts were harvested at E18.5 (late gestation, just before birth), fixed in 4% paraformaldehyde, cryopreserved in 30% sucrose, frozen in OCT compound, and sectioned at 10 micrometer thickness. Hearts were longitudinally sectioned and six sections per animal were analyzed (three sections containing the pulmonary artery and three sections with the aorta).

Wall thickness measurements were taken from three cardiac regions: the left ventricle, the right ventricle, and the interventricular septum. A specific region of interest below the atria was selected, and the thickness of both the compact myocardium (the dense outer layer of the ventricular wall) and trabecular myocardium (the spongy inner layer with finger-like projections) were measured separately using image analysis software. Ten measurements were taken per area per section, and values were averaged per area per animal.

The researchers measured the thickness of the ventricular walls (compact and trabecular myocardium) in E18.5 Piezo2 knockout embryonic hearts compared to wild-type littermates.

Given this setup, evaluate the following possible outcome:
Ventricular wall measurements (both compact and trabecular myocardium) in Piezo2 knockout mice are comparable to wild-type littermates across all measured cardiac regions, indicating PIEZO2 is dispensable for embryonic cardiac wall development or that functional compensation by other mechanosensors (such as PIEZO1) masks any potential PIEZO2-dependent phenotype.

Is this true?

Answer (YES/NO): NO